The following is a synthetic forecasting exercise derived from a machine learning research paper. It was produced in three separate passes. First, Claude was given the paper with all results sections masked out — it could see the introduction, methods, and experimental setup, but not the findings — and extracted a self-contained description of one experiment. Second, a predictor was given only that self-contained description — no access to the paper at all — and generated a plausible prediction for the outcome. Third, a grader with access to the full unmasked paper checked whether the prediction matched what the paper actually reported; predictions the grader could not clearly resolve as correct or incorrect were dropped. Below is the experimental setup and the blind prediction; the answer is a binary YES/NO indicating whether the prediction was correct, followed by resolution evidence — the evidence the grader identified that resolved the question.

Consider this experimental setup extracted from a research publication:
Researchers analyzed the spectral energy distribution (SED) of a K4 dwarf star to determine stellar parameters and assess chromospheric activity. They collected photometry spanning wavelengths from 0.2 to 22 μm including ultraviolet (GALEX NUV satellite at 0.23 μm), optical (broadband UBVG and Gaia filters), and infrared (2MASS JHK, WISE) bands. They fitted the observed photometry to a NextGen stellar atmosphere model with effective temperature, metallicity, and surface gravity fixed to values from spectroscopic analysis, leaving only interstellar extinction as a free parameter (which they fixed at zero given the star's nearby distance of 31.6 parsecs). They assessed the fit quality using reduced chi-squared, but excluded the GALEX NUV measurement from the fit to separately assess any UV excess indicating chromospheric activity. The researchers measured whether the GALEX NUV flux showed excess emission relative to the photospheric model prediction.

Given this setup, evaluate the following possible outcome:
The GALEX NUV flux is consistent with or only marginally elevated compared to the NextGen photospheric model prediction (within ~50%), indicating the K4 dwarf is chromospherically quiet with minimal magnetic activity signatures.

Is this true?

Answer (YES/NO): NO